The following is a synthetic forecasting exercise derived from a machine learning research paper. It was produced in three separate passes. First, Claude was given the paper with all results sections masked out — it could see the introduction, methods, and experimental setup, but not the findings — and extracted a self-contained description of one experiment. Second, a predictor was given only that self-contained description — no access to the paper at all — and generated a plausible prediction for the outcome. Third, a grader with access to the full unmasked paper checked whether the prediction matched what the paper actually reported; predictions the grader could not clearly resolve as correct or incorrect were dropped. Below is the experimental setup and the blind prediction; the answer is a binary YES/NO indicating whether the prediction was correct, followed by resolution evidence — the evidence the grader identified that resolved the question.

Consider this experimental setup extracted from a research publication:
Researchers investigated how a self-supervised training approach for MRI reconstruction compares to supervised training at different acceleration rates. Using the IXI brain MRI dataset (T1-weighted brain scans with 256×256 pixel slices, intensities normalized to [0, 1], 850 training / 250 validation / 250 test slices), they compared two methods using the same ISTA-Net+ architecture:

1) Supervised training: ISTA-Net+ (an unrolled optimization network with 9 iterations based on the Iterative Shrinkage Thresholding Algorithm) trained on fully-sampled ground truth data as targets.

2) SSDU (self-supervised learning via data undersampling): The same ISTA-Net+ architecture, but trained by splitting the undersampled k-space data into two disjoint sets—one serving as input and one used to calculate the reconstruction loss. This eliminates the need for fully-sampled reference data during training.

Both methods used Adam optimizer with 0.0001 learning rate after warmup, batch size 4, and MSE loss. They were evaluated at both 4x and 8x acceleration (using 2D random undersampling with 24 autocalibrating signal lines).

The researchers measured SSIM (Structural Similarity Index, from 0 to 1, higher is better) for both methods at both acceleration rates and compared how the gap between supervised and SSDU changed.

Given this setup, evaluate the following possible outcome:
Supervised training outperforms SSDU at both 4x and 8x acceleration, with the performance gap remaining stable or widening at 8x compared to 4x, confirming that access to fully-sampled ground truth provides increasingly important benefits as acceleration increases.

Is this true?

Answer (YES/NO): NO